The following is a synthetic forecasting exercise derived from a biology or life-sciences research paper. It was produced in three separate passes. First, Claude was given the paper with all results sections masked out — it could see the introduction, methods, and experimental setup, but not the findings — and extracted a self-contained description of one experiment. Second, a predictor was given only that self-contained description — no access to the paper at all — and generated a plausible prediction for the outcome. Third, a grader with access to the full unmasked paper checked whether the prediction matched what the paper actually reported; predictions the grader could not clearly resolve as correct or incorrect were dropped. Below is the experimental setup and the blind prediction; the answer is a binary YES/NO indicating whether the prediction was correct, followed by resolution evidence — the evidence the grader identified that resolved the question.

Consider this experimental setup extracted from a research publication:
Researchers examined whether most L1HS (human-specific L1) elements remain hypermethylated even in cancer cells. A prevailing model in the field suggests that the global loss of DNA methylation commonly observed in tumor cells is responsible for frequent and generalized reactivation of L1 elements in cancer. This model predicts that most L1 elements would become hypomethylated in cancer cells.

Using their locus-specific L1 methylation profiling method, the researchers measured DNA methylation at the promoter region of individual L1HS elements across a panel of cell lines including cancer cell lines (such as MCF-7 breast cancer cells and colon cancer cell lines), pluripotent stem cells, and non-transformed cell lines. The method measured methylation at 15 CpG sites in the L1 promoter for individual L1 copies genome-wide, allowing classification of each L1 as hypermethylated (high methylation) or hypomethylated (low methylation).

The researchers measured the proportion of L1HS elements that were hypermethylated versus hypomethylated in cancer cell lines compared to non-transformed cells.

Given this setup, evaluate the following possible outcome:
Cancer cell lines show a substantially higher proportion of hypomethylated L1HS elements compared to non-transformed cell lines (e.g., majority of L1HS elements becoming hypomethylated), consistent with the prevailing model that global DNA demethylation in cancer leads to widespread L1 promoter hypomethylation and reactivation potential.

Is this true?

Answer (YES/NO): NO